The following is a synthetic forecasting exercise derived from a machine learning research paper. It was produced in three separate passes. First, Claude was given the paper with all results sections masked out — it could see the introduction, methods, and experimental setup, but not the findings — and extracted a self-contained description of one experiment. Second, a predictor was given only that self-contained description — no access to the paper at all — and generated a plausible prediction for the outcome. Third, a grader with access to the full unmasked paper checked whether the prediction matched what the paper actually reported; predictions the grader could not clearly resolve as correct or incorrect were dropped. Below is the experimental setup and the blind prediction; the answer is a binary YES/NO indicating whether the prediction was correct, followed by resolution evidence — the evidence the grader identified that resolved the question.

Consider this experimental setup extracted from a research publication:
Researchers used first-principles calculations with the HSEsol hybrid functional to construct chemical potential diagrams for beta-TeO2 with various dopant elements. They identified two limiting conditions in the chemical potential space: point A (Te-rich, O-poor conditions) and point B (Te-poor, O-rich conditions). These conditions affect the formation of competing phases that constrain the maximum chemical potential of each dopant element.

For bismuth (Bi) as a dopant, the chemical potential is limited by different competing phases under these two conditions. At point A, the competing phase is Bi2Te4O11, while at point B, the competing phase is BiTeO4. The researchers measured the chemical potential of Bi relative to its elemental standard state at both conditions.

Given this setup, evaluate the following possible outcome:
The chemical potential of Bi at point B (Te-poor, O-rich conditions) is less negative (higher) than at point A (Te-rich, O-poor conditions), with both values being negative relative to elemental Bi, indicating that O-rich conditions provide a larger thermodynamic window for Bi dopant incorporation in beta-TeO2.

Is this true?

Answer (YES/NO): NO